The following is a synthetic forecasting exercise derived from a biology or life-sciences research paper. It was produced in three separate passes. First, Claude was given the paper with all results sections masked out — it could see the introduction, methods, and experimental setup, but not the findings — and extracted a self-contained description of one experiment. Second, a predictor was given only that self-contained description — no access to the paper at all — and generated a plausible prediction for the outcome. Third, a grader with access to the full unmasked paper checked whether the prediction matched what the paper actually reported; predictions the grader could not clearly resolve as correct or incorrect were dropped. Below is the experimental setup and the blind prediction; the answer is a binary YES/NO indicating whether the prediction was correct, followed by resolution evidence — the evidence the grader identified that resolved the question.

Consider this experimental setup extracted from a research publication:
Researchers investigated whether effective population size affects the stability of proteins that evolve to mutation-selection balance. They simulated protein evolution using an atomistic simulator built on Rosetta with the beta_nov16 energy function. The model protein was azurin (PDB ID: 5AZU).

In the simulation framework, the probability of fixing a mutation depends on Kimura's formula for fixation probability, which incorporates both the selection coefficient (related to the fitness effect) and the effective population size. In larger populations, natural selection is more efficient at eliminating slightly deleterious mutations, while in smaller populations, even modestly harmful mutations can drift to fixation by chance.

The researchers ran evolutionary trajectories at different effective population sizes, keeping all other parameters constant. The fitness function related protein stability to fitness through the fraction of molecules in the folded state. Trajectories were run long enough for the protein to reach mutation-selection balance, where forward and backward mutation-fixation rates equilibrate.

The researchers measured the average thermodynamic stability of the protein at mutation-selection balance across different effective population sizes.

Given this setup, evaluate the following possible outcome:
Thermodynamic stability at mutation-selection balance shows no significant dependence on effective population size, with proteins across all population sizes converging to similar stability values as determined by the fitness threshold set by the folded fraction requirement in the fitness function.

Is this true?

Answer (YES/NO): NO